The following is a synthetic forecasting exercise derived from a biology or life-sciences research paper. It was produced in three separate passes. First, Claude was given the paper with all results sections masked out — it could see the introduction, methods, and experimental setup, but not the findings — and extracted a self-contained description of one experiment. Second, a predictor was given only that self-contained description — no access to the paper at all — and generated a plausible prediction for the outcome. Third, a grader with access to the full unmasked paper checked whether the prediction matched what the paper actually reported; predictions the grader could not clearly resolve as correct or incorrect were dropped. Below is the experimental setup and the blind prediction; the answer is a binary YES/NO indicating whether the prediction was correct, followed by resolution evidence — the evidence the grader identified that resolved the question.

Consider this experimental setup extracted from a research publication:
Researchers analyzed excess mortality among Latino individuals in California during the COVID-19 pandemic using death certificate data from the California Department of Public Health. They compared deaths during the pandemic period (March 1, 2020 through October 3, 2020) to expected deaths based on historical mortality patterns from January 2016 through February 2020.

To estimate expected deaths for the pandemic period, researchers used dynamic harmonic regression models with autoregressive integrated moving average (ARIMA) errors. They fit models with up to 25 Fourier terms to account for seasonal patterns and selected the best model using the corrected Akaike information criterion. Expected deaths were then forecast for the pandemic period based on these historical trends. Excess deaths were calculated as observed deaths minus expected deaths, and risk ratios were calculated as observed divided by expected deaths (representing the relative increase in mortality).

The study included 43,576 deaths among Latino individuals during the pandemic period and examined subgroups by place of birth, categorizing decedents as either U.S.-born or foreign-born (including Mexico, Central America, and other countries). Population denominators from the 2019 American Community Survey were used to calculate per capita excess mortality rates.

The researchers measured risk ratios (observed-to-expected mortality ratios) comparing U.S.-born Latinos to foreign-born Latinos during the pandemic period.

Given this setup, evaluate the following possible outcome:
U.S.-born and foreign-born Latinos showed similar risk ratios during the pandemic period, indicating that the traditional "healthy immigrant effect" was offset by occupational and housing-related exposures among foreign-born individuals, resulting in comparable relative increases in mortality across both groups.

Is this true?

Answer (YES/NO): NO